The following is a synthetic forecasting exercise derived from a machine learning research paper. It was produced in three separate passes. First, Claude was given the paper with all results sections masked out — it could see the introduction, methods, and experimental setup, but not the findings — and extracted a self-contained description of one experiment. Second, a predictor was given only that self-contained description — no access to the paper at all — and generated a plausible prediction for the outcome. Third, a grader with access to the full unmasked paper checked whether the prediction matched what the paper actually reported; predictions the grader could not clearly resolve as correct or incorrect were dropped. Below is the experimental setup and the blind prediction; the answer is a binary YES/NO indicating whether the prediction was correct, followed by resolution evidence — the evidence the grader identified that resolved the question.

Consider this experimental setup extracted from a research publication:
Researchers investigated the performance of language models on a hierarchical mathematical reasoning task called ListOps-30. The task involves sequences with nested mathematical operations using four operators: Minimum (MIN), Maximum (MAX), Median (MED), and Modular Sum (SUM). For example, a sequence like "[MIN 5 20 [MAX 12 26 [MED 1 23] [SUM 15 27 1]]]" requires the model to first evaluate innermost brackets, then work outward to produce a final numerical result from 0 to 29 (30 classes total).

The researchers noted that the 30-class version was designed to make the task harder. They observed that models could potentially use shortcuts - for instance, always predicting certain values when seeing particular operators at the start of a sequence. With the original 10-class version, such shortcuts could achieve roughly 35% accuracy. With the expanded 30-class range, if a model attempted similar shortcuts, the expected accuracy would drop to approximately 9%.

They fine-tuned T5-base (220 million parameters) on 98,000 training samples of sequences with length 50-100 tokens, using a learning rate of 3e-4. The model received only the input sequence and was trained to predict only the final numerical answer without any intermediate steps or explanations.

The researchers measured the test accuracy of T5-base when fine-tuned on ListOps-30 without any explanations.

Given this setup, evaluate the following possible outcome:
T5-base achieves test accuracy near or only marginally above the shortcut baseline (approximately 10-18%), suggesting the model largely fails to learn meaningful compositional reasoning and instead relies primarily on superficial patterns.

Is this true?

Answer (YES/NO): NO